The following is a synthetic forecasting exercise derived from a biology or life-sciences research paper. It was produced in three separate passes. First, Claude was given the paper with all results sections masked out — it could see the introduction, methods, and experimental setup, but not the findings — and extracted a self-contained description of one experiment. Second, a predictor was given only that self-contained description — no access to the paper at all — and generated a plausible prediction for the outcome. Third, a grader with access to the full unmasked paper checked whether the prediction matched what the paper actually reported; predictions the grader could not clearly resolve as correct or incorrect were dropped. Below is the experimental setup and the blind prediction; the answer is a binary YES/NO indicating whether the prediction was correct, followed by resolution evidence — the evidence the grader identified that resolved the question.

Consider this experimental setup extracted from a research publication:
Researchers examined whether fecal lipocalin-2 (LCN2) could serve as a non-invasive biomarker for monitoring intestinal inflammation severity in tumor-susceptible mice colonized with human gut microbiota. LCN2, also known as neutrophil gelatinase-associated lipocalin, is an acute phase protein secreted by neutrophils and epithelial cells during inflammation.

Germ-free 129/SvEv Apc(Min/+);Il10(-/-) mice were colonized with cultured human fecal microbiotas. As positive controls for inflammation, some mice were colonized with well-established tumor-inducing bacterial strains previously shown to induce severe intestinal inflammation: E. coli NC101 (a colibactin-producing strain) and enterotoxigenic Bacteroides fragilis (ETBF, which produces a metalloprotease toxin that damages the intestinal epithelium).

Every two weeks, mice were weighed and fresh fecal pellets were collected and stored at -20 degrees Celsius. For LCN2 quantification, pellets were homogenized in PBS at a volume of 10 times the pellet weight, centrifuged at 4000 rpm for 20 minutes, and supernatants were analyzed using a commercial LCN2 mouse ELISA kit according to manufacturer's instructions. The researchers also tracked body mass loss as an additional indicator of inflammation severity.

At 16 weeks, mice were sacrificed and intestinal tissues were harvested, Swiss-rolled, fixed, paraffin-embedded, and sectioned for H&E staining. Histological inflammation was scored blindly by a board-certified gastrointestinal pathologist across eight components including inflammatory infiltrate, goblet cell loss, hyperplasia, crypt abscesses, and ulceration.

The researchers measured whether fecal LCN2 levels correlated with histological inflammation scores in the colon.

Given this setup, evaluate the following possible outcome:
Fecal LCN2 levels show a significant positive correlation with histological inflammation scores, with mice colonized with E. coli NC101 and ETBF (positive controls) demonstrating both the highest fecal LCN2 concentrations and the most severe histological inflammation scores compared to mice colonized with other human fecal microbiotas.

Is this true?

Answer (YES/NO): NO